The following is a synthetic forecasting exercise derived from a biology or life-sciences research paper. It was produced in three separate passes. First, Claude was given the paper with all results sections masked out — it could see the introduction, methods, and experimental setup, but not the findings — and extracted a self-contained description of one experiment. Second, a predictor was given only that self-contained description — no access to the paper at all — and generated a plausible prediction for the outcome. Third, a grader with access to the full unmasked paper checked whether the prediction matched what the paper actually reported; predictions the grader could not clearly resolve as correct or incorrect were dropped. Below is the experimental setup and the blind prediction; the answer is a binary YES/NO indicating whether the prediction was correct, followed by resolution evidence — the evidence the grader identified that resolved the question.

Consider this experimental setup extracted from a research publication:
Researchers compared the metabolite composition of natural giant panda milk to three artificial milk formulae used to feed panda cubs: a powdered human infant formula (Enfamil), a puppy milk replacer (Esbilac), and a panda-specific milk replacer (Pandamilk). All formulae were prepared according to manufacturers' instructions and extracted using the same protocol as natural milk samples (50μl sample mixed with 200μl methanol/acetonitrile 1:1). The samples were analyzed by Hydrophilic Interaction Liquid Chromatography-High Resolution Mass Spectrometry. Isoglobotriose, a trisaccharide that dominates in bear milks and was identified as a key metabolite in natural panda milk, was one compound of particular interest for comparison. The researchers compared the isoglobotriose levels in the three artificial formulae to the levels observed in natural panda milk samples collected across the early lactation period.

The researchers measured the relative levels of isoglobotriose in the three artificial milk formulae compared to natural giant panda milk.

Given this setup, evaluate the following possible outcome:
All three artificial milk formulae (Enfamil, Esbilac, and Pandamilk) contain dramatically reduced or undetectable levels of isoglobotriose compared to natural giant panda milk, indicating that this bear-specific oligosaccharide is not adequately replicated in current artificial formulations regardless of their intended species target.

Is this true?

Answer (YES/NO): YES